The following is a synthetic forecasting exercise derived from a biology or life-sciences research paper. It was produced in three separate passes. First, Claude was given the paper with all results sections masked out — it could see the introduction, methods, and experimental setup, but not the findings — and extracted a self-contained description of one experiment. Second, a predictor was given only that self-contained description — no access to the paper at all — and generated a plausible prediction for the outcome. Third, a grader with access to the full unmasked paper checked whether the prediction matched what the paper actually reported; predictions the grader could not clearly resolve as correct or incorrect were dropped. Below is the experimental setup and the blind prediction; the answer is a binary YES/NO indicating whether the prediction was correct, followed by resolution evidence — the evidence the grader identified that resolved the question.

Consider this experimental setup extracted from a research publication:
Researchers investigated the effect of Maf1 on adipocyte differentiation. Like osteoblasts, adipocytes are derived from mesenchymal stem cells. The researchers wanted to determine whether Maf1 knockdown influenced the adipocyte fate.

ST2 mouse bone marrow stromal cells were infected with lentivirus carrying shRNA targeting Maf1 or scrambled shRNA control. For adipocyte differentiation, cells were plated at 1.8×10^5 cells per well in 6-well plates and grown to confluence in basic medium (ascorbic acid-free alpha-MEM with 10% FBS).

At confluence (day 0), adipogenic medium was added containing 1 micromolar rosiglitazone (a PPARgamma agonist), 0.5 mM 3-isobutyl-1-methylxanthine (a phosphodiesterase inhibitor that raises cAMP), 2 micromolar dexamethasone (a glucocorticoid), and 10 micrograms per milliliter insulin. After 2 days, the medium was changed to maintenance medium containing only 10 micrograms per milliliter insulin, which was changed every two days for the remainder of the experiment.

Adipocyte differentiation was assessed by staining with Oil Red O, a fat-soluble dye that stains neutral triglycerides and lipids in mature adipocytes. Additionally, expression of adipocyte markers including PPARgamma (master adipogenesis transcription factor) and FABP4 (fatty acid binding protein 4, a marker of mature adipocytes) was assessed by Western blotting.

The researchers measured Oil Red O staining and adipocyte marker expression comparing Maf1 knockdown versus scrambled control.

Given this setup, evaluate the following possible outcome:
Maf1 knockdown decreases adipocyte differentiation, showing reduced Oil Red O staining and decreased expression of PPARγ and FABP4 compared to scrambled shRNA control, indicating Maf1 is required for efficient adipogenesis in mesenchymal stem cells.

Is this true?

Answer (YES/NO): YES